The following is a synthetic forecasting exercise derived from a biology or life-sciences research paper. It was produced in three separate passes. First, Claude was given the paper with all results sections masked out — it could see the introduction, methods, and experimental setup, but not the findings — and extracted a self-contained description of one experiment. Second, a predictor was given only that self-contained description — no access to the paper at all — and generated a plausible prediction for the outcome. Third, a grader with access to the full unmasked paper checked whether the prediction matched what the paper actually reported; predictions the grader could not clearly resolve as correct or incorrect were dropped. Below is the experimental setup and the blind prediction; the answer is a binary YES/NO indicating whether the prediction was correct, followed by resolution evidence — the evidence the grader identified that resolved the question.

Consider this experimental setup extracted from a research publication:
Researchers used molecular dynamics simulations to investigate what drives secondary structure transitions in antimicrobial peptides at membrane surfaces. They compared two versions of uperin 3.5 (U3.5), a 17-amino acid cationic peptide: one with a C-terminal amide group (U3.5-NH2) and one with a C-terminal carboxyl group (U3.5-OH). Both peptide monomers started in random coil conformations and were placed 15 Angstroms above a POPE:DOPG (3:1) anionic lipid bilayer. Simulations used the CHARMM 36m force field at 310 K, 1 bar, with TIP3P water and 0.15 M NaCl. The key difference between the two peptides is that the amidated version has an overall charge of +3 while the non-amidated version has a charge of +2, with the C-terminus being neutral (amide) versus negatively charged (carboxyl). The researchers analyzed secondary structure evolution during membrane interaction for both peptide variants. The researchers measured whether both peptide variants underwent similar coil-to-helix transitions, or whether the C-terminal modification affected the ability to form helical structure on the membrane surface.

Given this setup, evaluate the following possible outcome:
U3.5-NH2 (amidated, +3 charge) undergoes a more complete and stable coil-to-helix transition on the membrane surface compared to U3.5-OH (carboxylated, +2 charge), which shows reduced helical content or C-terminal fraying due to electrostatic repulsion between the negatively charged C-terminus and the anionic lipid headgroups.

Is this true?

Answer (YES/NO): YES